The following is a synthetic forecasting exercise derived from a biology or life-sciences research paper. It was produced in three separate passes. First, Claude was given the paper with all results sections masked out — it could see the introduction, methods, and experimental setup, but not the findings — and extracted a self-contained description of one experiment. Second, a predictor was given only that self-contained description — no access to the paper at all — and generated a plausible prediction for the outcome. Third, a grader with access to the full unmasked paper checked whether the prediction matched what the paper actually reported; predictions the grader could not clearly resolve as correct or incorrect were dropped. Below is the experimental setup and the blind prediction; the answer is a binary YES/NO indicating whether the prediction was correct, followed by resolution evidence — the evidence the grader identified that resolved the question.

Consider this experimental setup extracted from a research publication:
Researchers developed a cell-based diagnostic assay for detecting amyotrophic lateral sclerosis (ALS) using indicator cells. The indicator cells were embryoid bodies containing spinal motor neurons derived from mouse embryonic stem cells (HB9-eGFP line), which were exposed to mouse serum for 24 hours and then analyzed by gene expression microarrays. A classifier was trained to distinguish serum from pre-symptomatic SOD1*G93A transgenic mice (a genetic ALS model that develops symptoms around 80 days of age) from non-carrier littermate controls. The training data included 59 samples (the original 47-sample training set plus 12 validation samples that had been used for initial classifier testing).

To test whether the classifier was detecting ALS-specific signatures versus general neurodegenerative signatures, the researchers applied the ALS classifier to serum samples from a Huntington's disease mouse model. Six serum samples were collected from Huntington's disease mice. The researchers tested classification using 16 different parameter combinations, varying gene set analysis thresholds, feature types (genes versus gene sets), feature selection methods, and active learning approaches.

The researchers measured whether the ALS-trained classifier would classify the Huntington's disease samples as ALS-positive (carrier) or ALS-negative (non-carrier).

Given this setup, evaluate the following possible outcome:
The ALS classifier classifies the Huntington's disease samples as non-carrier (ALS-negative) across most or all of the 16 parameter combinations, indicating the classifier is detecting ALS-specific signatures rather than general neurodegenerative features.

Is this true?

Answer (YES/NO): YES